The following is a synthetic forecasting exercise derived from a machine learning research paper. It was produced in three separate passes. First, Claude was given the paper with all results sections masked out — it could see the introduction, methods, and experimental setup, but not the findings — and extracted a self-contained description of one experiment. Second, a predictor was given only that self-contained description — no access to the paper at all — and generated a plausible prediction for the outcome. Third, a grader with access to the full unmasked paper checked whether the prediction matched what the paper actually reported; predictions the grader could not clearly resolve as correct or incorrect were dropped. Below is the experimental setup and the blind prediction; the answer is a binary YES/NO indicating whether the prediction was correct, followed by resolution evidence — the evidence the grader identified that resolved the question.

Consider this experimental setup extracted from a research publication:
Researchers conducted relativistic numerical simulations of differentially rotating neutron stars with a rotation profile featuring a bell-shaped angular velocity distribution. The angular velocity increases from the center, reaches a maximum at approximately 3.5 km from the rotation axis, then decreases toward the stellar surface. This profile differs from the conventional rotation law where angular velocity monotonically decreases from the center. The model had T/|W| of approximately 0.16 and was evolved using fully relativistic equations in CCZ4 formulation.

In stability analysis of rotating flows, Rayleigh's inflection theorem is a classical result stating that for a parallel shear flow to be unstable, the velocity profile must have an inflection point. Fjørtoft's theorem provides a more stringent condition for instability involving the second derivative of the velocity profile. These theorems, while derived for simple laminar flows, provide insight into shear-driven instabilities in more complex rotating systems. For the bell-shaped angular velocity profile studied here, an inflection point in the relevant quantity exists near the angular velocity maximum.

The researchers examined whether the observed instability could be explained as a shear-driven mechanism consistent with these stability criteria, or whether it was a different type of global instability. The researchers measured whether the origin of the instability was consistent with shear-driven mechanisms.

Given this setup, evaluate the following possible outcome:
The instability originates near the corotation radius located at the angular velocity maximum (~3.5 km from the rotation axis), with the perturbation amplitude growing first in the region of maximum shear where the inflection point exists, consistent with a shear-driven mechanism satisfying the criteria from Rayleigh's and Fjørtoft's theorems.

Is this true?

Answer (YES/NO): YES